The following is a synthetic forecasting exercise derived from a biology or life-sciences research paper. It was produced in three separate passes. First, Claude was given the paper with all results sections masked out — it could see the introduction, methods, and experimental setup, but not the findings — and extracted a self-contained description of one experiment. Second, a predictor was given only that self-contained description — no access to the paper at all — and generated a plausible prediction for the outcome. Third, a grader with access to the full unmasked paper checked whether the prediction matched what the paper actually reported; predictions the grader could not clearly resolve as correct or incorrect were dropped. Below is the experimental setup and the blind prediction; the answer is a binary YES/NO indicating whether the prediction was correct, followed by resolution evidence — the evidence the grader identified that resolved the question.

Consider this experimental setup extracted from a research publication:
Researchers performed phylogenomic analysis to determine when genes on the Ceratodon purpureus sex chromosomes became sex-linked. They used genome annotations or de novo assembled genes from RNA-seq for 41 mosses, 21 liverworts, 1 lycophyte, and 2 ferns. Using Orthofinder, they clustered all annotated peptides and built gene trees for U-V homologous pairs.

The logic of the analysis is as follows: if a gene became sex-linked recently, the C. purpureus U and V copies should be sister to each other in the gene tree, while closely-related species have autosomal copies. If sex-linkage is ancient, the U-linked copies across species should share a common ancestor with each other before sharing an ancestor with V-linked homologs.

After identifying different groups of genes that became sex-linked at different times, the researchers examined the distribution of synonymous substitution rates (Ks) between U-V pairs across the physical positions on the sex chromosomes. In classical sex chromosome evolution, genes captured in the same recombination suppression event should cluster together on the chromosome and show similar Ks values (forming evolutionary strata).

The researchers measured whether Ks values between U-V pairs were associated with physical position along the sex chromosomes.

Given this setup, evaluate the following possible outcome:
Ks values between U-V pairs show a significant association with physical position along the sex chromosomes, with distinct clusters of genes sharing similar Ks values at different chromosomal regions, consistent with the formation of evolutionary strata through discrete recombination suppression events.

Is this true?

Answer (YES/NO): NO